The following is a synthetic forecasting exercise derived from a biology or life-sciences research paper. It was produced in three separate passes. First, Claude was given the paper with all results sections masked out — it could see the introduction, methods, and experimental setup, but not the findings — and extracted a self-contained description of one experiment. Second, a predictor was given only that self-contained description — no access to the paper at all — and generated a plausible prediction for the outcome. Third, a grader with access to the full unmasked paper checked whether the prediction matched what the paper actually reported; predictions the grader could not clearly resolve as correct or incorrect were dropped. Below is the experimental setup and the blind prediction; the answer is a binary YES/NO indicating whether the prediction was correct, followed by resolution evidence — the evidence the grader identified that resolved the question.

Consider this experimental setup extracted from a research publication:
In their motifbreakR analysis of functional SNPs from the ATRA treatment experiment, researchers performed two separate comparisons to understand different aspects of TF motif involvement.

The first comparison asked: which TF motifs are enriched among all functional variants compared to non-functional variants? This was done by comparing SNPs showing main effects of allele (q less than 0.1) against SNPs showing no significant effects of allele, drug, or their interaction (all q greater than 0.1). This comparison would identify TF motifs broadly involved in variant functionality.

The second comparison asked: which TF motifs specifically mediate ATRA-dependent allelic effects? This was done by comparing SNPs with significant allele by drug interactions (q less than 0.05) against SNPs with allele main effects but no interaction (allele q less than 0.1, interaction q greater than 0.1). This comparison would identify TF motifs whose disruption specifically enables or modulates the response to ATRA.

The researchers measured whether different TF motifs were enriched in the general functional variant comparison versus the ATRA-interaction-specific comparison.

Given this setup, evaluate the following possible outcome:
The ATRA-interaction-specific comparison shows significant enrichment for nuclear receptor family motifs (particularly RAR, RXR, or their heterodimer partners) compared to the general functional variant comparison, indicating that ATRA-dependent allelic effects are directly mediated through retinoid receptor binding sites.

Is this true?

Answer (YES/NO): NO